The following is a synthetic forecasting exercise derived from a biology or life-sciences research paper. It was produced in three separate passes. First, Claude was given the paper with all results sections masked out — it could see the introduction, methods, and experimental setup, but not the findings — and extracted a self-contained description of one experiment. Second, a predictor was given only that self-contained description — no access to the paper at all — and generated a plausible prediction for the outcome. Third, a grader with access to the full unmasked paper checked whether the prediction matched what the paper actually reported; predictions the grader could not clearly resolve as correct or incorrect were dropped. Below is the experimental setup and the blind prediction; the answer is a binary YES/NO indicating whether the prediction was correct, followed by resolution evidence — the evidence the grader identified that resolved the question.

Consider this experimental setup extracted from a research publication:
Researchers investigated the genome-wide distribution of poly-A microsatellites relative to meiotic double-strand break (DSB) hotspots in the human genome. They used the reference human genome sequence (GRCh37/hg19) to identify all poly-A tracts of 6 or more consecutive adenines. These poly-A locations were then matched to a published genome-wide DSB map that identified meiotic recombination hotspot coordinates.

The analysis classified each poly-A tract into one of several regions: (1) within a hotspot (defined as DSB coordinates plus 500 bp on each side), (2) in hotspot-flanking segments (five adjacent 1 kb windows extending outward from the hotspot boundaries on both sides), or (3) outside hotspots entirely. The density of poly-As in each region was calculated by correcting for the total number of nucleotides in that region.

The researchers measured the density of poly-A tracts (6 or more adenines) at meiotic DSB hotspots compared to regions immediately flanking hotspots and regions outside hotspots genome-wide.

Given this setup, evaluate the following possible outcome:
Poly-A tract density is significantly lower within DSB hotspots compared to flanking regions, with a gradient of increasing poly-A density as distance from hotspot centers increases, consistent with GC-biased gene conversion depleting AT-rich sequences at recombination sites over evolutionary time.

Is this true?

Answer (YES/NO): NO